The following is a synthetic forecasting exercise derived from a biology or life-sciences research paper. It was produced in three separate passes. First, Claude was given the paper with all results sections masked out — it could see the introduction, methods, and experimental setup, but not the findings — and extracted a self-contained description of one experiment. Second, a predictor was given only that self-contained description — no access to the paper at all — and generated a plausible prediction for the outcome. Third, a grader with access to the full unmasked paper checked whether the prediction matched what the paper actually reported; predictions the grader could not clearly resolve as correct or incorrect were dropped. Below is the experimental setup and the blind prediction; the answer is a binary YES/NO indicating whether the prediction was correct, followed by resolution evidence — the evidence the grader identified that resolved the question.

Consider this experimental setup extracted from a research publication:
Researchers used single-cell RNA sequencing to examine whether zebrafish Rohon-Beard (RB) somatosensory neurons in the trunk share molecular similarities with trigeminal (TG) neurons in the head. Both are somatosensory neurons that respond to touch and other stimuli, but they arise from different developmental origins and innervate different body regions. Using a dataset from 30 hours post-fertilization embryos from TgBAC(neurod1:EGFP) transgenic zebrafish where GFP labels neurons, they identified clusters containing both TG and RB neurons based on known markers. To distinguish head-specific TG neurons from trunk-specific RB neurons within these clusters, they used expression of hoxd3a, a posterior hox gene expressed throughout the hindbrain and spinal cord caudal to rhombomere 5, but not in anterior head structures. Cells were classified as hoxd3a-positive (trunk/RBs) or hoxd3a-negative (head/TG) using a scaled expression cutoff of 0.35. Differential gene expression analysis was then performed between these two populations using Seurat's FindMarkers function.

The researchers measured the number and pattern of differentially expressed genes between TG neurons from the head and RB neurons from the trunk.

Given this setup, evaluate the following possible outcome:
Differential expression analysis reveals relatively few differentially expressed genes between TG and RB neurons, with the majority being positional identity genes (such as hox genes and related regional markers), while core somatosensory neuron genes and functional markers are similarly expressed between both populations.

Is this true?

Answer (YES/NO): NO